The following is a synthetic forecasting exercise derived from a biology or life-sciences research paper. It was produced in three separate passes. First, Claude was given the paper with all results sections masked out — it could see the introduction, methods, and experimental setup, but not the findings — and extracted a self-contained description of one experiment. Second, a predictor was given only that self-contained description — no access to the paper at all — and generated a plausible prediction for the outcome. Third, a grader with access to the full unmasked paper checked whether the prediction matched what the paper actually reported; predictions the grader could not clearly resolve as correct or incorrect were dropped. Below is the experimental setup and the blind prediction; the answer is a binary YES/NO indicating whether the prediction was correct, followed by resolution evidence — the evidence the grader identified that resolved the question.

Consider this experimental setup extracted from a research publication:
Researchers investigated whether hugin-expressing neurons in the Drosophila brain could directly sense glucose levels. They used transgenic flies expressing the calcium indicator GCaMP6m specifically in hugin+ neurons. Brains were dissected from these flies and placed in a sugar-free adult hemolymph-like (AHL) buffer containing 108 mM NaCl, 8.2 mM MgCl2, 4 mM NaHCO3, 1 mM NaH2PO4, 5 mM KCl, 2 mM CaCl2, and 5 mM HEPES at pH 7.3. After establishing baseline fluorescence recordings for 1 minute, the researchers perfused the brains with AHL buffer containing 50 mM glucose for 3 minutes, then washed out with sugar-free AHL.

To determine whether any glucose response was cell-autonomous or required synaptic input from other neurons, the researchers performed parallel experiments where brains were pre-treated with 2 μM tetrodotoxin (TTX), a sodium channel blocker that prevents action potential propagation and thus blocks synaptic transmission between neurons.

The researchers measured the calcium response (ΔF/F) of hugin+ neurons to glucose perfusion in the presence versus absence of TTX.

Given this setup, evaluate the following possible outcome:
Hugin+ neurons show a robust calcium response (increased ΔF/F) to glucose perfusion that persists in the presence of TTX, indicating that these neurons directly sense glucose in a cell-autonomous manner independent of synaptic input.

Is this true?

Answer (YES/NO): YES